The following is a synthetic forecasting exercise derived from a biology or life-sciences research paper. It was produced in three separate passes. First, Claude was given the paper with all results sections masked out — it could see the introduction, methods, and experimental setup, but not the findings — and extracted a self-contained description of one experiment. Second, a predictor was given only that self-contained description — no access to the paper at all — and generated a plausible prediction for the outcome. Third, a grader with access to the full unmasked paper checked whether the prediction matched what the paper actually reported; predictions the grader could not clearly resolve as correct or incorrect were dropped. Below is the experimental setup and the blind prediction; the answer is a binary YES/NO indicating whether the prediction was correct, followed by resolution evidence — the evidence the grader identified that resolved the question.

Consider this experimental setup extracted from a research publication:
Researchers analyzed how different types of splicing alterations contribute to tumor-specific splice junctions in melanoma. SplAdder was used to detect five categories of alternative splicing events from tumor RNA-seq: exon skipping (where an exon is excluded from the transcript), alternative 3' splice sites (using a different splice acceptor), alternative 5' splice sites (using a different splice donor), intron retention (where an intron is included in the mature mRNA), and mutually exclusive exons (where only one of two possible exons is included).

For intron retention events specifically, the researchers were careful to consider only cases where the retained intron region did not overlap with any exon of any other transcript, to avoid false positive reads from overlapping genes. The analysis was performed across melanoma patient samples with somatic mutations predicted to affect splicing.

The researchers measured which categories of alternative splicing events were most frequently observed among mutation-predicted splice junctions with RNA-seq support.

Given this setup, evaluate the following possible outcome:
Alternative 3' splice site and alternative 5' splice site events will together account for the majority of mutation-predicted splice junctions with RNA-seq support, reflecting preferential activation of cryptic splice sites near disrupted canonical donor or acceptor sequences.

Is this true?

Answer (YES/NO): YES